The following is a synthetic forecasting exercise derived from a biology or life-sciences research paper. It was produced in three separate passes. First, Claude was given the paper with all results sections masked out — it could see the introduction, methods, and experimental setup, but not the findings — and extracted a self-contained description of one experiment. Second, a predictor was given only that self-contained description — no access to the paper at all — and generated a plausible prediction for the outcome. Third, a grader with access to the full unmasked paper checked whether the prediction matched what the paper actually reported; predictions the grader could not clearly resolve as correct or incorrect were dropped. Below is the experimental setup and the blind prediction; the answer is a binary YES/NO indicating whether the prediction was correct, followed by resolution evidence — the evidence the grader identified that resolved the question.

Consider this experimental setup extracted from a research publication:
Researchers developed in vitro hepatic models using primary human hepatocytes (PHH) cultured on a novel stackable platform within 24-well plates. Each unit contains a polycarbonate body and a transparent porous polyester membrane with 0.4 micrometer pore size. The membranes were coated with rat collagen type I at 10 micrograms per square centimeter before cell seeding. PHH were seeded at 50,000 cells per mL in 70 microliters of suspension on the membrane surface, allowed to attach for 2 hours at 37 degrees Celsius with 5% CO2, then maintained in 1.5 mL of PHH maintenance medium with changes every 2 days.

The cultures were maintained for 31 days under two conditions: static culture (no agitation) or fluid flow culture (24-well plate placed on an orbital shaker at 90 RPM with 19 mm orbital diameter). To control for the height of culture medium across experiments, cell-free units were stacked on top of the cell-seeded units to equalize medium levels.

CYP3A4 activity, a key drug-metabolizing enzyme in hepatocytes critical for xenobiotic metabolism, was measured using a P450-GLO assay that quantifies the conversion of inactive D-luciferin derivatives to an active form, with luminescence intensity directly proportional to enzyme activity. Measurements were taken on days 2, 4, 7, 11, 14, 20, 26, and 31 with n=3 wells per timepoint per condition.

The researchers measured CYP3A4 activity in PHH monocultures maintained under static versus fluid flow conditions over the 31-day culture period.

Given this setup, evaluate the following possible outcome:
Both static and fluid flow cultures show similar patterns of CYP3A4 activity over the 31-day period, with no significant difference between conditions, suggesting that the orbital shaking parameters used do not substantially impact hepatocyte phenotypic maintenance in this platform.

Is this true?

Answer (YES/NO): NO